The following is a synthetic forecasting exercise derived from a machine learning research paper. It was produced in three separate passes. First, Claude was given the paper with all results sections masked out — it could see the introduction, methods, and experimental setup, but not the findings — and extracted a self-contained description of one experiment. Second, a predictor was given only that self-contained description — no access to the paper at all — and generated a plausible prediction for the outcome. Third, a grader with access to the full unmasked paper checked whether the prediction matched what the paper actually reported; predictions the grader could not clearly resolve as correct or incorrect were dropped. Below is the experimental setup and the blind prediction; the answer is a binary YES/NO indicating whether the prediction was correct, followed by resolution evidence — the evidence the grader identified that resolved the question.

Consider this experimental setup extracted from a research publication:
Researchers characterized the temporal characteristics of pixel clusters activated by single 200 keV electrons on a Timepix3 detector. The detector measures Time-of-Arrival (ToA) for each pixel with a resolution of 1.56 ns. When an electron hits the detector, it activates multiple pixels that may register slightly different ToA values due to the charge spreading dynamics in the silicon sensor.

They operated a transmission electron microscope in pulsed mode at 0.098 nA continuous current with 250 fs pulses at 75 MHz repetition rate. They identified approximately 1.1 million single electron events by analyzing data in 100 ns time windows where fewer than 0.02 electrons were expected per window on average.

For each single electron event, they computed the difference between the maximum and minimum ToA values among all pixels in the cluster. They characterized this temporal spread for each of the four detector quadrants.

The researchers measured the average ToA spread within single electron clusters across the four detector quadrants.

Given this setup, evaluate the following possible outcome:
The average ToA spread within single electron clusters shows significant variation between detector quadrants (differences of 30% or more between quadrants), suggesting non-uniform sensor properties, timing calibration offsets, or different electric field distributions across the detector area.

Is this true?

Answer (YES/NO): NO